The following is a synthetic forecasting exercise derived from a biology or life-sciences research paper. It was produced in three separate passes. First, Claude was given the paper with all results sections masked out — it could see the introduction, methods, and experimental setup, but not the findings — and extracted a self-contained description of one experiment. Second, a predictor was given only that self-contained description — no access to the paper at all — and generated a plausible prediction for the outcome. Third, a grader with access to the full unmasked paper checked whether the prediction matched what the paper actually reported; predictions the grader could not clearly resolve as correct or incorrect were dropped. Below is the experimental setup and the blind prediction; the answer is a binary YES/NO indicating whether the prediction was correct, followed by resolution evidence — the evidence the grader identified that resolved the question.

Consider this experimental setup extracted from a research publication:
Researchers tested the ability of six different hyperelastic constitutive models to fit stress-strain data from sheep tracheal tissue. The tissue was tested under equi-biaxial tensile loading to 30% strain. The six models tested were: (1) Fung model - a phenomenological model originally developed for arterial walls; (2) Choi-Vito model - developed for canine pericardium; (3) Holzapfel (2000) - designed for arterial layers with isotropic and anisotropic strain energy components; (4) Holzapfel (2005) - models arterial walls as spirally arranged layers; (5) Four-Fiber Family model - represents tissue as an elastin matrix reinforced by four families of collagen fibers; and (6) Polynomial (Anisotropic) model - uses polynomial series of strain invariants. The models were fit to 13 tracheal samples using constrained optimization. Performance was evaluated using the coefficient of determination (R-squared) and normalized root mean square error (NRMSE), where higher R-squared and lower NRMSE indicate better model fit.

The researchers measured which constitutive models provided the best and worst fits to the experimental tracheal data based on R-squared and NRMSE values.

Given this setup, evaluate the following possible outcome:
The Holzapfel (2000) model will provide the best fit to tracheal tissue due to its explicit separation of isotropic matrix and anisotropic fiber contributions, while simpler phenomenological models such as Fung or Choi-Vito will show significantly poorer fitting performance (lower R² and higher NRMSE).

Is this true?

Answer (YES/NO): NO